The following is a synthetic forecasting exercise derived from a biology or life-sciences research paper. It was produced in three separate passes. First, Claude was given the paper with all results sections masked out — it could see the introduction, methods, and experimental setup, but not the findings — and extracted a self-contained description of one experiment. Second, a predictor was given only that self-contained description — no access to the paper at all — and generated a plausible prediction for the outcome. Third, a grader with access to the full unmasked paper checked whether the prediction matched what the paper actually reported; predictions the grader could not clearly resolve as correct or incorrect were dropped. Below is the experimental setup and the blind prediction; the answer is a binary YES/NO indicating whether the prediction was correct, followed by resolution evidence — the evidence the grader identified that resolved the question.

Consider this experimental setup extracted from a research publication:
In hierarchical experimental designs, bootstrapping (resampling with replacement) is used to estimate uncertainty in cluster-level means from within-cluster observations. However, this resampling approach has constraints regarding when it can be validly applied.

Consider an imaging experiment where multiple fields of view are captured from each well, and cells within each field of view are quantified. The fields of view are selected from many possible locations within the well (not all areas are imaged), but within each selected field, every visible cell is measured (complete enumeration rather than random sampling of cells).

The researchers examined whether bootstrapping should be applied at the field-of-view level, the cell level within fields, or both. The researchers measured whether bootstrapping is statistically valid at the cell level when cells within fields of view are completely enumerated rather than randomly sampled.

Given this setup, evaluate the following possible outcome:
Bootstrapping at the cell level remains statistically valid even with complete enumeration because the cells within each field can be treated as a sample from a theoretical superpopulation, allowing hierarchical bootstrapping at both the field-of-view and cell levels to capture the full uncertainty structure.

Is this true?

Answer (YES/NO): NO